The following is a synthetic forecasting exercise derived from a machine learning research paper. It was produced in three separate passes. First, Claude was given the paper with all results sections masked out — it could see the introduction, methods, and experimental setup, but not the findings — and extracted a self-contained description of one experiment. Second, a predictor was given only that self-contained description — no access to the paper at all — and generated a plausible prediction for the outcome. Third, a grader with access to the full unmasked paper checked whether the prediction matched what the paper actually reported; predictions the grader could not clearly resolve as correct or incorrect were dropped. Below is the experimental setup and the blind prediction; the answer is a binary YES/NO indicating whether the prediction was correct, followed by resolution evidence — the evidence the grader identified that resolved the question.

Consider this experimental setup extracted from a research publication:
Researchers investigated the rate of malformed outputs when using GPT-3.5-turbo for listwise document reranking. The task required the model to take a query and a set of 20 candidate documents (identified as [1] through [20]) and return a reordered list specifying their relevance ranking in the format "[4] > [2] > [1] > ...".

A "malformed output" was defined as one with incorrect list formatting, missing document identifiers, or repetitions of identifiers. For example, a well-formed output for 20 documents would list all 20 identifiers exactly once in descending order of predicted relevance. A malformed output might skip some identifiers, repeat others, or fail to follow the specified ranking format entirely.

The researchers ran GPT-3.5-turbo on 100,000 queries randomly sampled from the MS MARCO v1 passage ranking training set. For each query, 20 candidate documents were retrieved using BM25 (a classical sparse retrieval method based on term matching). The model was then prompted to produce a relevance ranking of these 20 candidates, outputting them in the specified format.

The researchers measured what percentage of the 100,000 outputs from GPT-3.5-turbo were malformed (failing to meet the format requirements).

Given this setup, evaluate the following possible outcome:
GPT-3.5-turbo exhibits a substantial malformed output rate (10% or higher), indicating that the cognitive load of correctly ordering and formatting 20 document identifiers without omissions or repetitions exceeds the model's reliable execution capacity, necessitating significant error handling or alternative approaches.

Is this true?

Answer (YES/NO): YES